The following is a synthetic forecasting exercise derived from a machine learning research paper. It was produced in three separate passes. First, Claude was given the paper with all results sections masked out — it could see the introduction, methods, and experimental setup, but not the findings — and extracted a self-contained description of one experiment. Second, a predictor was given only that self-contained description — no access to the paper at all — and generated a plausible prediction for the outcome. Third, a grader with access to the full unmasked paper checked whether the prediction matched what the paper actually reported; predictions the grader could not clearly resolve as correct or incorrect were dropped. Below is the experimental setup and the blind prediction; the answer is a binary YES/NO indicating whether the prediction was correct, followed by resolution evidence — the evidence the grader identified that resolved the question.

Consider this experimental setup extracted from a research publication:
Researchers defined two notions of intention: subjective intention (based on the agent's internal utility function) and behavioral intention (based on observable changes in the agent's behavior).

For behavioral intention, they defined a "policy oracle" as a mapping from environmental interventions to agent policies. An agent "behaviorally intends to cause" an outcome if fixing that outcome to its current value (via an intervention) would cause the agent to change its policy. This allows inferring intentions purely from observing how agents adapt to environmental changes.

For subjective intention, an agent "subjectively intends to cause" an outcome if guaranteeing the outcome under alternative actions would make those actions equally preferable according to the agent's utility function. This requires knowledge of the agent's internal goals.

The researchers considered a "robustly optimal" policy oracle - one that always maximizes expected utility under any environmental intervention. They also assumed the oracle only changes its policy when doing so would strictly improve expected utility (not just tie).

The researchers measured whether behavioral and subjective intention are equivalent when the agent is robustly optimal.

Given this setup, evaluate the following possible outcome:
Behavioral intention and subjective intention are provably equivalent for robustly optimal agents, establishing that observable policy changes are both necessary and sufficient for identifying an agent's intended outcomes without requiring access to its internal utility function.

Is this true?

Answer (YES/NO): YES